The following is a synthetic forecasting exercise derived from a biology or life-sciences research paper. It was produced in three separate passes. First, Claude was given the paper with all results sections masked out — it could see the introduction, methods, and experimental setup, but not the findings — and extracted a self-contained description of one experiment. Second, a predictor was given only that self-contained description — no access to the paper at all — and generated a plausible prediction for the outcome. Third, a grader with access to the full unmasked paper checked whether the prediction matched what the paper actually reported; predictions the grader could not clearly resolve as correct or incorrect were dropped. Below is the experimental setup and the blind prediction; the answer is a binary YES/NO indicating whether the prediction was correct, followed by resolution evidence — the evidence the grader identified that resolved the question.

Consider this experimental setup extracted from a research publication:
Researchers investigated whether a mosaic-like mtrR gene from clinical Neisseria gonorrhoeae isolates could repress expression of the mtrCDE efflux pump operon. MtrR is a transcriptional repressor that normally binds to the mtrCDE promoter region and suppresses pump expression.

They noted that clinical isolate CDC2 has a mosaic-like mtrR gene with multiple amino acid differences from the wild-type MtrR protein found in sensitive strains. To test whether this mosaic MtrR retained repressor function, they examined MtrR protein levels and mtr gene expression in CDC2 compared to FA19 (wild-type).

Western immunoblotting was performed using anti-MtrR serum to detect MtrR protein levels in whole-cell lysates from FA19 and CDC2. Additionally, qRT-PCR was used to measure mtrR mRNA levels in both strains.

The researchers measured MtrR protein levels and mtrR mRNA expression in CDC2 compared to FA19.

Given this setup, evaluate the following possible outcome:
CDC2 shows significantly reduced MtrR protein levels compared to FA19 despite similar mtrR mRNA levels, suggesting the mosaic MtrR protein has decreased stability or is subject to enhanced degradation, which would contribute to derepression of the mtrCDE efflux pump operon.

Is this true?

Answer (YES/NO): NO